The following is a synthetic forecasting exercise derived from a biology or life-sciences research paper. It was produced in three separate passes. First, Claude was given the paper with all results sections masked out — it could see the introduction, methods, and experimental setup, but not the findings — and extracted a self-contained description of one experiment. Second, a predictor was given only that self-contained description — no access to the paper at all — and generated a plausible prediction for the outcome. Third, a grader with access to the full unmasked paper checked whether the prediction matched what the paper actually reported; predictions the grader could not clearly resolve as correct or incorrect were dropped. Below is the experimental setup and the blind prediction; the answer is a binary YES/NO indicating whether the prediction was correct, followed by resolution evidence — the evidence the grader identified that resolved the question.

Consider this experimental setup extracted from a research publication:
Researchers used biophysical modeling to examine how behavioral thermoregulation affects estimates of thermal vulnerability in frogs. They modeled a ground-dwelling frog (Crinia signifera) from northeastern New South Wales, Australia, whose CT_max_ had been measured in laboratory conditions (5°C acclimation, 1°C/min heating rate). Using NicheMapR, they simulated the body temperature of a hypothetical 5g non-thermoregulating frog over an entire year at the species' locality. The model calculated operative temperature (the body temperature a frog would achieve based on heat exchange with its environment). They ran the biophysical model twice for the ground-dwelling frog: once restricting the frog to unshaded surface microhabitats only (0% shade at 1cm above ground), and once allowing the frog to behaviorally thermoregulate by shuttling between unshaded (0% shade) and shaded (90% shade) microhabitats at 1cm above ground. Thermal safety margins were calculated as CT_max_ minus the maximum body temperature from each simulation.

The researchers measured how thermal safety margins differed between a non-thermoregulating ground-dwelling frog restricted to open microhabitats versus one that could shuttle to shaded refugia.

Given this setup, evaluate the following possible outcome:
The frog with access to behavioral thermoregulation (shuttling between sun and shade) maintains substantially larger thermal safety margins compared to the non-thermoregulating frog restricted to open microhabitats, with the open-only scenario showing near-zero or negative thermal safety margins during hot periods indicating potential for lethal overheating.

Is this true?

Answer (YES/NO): YES